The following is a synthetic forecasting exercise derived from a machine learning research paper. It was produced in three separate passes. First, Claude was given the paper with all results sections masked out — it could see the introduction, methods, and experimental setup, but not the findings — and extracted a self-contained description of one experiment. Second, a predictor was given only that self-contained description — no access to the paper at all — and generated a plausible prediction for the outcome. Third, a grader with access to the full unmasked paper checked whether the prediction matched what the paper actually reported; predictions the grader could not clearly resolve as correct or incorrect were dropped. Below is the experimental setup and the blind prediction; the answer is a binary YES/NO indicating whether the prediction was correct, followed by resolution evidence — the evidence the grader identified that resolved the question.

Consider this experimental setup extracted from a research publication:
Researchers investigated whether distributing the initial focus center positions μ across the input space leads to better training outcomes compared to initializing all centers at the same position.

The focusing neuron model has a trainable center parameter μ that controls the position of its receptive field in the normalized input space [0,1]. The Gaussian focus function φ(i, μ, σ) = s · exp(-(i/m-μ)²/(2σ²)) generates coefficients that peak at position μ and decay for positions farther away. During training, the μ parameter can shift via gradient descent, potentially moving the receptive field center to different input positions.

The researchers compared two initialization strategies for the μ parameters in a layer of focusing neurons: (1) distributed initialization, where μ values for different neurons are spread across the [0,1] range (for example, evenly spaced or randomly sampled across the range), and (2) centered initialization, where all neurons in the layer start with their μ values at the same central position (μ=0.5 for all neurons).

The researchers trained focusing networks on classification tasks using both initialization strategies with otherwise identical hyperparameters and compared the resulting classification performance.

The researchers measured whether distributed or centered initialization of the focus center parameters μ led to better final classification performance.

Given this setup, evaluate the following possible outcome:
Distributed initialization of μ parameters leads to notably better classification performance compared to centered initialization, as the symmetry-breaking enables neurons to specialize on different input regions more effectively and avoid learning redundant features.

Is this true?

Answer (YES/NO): NO